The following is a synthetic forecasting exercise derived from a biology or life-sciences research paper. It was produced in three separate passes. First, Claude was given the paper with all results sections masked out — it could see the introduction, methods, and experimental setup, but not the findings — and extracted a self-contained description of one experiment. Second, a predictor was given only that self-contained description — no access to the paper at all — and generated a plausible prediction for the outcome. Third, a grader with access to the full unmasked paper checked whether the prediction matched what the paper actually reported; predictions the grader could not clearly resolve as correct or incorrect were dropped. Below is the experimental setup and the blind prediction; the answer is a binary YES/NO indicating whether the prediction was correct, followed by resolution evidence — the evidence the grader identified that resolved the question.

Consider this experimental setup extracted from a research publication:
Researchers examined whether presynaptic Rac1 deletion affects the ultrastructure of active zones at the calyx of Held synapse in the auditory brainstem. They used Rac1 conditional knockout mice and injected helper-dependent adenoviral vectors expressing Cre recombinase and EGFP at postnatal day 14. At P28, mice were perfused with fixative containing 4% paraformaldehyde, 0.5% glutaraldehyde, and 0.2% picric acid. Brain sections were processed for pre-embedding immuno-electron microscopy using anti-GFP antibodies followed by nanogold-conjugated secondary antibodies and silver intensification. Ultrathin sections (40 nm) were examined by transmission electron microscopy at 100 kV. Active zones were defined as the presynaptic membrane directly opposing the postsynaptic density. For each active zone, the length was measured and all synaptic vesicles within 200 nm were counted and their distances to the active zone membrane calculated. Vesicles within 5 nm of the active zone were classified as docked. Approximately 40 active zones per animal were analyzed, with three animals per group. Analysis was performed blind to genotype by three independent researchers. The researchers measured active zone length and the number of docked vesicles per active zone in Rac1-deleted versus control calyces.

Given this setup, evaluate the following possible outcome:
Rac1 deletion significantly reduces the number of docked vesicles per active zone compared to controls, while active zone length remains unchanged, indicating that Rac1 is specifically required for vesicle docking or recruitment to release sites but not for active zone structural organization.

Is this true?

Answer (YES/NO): NO